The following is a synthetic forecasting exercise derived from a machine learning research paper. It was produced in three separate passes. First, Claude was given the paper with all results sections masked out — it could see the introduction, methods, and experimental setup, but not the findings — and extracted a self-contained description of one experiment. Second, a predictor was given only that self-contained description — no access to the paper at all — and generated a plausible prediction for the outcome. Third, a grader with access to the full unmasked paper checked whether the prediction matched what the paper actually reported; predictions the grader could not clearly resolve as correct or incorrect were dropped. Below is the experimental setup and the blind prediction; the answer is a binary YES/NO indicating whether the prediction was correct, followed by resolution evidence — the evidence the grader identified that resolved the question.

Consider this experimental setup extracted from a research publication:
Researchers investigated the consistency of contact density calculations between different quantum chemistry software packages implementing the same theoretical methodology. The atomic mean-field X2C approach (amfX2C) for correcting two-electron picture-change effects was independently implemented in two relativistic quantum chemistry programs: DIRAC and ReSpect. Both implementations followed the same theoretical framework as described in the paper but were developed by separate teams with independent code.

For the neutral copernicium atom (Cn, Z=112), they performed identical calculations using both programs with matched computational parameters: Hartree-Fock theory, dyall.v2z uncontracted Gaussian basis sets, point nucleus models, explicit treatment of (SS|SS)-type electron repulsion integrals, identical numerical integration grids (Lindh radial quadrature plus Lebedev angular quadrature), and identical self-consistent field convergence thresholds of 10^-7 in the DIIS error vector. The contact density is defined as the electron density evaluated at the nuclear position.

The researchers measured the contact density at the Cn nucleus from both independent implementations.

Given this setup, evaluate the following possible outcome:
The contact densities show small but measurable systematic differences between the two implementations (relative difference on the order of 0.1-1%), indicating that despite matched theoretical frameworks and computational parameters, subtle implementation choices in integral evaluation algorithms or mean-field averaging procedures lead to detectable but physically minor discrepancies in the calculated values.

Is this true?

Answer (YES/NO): NO